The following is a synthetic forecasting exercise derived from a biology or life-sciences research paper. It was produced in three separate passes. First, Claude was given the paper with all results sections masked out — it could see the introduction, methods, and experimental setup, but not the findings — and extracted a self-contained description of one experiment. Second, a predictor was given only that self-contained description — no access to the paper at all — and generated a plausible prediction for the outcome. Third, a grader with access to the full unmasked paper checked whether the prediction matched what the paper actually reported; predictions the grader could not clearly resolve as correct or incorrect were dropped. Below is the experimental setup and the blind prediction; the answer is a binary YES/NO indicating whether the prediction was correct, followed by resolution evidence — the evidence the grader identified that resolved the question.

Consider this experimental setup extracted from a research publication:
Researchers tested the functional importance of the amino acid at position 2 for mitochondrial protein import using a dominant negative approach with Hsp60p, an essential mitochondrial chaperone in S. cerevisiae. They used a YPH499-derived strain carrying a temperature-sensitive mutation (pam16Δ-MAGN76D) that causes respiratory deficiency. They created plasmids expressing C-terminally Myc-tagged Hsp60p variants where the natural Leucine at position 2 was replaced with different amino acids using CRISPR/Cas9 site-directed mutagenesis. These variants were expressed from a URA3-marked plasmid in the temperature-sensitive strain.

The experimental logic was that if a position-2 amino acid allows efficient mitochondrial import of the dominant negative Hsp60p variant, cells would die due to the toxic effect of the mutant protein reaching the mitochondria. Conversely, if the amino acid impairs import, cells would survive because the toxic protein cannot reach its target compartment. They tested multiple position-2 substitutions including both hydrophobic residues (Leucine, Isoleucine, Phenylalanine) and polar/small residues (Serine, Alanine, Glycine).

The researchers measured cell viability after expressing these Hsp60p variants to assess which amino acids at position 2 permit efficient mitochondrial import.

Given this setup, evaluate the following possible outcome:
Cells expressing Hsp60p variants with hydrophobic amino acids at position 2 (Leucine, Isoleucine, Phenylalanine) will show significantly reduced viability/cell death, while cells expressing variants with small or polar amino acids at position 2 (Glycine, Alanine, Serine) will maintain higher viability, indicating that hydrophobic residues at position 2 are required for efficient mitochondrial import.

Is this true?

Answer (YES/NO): YES